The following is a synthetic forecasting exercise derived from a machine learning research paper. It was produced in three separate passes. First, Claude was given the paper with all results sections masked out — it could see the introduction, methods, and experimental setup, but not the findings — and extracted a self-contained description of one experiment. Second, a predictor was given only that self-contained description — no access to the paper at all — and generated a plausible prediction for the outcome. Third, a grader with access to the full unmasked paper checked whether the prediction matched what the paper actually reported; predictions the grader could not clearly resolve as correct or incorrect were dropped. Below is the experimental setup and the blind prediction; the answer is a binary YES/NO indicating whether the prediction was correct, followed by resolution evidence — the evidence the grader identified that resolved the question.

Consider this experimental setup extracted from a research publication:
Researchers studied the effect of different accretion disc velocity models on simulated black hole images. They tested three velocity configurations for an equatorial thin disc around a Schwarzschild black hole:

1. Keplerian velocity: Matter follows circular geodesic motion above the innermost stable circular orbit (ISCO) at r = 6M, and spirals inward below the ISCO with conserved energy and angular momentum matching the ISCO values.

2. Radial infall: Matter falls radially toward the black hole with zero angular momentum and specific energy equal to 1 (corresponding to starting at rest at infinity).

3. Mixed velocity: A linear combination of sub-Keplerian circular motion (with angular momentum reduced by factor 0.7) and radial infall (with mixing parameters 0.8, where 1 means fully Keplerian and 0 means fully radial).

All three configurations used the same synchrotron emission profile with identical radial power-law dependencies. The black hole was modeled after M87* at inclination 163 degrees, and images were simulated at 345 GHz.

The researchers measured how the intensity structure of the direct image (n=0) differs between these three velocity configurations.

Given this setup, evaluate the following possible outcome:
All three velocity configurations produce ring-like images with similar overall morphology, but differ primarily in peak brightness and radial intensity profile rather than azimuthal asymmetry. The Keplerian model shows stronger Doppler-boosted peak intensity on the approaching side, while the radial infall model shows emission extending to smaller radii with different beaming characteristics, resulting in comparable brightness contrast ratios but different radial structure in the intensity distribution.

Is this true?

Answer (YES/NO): NO